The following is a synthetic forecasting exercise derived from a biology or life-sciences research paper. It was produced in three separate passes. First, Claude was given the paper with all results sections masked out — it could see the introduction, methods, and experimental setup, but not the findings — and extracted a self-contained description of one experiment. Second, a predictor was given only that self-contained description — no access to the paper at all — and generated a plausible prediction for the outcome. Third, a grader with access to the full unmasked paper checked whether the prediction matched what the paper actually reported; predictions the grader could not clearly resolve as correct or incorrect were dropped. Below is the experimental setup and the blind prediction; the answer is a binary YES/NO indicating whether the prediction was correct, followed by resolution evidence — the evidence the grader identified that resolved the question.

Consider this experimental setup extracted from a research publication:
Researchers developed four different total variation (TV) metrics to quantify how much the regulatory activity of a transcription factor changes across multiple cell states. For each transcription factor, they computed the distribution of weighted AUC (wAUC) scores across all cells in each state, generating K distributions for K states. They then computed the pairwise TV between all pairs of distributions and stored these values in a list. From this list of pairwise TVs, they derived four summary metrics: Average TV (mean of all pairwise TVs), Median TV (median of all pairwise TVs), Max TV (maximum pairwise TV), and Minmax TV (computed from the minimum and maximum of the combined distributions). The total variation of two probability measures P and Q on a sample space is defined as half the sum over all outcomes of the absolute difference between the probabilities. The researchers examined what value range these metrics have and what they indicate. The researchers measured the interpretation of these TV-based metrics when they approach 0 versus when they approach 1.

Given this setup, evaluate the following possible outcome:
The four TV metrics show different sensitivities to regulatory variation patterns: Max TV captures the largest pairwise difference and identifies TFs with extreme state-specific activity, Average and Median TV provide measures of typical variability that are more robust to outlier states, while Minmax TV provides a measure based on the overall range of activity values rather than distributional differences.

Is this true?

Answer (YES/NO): NO